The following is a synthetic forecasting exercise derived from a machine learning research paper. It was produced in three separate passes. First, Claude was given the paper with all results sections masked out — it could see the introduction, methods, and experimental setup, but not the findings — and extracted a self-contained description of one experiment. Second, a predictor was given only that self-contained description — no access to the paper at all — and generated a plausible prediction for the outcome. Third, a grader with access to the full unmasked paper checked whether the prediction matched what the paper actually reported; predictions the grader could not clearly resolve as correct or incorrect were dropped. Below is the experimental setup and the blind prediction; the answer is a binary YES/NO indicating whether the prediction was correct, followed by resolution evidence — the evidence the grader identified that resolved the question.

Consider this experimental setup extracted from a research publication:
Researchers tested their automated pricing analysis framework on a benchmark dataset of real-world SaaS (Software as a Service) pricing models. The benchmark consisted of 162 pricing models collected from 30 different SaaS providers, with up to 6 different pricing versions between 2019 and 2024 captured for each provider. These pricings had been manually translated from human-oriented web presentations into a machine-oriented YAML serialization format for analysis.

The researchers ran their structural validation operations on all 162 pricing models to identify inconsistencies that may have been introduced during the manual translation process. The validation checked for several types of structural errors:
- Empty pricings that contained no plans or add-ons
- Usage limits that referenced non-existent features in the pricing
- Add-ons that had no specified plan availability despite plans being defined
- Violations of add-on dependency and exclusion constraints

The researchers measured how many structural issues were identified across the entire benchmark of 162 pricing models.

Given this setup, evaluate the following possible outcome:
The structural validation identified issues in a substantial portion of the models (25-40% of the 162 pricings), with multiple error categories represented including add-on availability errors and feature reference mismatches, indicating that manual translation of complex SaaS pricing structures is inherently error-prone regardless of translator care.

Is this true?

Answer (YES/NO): NO